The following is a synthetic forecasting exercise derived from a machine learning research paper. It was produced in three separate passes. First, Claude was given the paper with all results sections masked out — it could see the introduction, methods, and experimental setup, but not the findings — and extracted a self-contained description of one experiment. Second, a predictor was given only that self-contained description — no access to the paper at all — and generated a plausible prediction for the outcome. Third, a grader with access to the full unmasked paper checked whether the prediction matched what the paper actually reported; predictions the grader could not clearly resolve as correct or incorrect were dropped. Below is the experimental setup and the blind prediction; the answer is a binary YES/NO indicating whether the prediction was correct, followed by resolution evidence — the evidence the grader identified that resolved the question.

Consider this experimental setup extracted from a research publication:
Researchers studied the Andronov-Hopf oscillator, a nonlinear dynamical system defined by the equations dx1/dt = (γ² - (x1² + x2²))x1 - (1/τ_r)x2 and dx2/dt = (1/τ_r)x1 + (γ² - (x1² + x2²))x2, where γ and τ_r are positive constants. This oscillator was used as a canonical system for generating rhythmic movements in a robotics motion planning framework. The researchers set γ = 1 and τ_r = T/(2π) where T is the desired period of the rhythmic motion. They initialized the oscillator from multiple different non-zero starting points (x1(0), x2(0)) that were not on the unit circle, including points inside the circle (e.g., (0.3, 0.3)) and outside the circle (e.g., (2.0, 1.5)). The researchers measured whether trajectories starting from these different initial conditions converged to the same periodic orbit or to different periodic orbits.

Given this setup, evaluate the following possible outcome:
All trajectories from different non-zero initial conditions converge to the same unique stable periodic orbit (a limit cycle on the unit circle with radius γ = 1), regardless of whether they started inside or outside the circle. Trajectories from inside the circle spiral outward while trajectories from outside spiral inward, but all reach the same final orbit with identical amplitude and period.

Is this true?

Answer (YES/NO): YES